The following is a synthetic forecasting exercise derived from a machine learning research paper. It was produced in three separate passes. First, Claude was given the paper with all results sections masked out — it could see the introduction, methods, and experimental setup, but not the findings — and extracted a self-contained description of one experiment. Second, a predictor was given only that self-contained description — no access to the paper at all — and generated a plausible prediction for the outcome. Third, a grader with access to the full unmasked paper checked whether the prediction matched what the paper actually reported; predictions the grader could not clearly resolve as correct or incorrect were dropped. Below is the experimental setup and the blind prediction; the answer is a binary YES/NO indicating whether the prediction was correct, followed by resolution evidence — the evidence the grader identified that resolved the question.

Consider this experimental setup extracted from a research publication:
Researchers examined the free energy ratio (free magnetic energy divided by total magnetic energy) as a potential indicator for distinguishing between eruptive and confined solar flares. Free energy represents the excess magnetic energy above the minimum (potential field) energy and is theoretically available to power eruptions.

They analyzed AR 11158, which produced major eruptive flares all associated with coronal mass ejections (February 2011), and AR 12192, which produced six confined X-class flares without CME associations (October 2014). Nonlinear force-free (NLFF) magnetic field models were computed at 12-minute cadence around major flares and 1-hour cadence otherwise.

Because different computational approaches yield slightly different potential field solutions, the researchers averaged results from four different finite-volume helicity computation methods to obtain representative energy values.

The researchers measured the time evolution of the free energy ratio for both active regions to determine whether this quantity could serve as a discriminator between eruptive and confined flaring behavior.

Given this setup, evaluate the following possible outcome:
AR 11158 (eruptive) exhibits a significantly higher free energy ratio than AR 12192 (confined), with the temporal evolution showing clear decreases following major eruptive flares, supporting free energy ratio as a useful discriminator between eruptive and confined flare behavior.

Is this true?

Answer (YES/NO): NO